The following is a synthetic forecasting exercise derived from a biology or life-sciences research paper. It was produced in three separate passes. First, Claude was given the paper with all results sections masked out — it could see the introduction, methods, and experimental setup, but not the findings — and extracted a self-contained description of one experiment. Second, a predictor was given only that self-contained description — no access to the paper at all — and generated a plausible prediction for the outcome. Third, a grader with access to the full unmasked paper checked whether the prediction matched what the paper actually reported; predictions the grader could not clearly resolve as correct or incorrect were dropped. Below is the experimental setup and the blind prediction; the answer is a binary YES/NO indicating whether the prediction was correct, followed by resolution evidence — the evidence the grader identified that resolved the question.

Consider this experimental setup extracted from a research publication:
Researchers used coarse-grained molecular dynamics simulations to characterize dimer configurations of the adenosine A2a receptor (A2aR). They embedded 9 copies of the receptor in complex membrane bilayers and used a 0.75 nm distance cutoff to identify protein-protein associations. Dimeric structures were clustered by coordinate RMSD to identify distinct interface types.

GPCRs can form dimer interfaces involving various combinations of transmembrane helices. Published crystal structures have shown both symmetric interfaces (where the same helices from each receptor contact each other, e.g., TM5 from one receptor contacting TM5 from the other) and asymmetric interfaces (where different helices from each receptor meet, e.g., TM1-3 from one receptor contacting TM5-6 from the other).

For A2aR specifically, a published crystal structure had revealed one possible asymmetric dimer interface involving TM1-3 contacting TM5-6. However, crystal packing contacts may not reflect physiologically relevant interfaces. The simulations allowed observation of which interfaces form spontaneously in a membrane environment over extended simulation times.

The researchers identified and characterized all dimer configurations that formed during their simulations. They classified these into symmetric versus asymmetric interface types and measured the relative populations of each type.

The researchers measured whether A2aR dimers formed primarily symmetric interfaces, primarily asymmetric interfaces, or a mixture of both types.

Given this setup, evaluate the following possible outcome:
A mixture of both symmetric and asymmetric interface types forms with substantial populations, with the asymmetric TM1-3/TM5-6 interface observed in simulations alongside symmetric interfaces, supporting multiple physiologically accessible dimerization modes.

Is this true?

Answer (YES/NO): YES